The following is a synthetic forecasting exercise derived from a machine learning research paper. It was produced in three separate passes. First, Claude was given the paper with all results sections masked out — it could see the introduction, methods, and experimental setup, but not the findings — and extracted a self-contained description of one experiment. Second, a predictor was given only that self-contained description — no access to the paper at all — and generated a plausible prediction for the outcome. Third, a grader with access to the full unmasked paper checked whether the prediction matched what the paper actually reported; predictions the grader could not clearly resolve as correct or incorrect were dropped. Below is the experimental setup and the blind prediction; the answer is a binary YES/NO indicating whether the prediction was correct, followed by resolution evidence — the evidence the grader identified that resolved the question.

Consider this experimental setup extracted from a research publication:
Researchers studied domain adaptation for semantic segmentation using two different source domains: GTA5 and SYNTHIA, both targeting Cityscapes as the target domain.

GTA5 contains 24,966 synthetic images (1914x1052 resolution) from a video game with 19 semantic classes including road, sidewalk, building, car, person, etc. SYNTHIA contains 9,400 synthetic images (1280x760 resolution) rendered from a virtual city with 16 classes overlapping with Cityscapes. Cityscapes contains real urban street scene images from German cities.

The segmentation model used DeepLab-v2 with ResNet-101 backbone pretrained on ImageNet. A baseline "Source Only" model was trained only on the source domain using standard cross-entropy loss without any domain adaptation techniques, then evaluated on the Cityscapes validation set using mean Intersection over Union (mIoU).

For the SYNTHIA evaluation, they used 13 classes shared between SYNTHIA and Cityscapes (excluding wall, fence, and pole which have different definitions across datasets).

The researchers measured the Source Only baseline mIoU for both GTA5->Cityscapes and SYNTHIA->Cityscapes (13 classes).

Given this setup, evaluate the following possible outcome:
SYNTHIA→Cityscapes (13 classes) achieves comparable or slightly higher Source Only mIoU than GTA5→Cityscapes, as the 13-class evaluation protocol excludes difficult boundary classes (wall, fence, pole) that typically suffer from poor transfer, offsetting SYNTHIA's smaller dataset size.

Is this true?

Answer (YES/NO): YES